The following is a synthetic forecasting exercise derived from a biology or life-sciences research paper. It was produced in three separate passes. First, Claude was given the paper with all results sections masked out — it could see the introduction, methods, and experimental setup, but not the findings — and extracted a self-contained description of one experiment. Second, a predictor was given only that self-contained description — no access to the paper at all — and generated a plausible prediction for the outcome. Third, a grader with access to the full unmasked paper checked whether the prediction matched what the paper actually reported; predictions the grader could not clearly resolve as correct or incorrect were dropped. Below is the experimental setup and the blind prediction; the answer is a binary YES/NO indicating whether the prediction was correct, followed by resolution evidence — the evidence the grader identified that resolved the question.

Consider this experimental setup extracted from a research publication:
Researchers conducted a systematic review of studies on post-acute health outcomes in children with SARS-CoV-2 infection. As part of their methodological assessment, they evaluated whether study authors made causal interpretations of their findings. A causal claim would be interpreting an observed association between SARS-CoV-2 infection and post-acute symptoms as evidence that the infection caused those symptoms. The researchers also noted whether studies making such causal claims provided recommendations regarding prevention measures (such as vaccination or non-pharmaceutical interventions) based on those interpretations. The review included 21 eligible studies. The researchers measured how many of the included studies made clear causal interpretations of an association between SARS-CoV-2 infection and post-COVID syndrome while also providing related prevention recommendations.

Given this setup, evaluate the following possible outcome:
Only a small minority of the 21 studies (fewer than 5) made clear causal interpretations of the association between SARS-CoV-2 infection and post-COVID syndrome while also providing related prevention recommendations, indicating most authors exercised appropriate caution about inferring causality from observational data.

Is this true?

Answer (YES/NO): YES